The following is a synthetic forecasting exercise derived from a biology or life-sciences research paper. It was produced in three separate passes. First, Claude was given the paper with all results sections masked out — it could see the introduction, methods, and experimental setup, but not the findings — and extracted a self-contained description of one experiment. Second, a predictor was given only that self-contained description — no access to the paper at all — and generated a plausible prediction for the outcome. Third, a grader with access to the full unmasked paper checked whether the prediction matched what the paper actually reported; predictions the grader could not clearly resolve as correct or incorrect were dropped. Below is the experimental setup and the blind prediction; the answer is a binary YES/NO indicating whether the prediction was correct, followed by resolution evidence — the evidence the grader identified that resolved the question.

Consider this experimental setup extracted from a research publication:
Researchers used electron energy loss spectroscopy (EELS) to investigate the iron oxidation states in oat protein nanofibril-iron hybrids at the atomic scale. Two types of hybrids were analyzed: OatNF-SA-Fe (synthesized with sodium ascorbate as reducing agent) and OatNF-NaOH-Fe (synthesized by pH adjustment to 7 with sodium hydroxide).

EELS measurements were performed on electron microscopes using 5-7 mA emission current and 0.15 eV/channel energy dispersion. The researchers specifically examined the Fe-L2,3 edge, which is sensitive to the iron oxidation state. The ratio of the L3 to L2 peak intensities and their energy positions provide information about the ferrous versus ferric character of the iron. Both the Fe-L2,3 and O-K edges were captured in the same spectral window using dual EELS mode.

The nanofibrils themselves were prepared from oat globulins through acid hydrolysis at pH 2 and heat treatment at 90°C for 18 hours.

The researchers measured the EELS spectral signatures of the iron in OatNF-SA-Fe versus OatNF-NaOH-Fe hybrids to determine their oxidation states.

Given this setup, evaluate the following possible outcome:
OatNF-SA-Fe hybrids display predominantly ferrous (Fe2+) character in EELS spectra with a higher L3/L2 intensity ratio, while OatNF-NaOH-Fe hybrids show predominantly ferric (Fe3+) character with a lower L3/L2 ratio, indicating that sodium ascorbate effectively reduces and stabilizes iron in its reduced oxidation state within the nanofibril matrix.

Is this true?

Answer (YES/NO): NO